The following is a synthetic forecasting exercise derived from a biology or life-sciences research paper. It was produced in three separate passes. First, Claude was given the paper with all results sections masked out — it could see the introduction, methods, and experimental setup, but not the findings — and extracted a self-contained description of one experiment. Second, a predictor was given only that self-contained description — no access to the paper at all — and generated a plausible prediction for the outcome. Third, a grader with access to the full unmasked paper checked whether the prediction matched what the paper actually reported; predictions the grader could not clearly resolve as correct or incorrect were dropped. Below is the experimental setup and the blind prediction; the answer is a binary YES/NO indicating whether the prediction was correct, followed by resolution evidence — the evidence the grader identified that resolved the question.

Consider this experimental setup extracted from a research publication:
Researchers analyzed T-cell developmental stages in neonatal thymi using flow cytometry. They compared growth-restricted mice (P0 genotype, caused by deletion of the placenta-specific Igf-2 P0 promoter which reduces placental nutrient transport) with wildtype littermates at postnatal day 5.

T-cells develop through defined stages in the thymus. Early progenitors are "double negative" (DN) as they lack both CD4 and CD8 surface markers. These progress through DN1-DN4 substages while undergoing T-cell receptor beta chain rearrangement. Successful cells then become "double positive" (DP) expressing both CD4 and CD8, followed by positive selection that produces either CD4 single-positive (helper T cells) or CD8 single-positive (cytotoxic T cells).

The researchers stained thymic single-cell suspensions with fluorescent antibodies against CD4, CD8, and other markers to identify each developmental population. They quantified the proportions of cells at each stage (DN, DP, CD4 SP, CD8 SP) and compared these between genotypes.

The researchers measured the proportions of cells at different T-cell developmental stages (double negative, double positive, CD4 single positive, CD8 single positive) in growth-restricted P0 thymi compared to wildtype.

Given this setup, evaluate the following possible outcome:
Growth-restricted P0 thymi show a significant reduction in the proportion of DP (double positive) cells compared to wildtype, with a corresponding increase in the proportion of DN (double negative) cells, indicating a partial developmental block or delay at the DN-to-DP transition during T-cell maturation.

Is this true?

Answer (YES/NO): NO